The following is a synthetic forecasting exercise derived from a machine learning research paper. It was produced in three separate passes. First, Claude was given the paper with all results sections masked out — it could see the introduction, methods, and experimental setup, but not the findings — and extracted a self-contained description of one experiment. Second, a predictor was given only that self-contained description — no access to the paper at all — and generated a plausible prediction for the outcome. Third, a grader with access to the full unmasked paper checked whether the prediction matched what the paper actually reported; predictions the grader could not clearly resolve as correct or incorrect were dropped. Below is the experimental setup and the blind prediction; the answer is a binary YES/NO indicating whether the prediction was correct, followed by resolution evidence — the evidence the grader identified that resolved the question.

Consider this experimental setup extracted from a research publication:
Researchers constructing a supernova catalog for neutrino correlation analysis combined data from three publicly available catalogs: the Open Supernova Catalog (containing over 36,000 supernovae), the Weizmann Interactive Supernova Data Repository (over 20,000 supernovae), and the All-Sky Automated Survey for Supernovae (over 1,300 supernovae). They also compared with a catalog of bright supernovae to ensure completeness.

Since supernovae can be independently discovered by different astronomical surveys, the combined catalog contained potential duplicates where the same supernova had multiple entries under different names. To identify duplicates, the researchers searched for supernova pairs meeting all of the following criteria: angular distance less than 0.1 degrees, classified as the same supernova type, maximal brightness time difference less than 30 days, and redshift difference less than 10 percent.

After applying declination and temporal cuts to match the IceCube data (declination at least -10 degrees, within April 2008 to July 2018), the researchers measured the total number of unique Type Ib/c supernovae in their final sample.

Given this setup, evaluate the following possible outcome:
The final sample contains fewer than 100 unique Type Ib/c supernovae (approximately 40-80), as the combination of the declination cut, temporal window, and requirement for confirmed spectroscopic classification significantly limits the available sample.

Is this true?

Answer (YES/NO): NO